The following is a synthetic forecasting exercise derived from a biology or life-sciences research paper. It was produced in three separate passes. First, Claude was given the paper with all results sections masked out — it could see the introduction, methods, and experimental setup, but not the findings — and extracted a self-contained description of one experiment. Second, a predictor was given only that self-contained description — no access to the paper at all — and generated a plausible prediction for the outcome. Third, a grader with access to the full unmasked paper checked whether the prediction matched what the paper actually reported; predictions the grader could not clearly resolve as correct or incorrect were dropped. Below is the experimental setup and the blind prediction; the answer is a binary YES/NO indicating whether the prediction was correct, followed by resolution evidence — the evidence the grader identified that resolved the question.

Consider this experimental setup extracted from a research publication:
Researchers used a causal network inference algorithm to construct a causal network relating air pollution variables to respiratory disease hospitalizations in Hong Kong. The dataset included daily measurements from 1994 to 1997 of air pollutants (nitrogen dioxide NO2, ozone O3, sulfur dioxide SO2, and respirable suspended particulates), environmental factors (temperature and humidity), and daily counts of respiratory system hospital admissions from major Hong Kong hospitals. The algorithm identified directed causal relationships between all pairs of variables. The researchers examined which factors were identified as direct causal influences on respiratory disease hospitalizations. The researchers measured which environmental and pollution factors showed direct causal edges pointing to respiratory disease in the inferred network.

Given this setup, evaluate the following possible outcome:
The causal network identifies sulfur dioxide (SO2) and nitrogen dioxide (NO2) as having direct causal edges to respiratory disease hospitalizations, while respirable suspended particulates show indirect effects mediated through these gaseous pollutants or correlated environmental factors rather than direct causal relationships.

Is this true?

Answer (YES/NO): NO